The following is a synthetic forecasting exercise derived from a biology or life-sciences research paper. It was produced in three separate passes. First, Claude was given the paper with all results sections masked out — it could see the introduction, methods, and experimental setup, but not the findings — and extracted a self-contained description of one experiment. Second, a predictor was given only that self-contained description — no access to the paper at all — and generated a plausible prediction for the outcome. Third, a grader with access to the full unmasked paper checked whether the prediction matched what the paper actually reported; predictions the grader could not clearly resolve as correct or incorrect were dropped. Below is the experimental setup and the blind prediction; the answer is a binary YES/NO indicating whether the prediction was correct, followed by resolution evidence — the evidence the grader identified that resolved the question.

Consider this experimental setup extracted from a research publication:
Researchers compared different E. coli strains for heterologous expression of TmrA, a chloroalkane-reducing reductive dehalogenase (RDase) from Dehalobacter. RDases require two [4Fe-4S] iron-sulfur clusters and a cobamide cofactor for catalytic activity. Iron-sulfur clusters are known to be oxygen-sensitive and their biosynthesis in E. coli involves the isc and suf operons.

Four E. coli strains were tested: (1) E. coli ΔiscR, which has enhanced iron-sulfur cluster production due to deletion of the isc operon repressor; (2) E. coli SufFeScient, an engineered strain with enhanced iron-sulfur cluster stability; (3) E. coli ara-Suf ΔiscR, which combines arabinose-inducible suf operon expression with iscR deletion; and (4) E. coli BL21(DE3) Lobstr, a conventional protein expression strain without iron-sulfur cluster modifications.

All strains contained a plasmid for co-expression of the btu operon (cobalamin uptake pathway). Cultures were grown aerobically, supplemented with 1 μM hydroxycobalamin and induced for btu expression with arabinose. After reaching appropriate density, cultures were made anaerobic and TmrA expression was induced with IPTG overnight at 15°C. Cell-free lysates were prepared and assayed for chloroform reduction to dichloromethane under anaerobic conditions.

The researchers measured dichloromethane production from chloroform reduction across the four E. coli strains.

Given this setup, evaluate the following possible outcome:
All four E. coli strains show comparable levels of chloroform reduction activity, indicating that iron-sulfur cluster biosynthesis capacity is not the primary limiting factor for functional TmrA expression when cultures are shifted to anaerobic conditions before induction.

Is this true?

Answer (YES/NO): NO